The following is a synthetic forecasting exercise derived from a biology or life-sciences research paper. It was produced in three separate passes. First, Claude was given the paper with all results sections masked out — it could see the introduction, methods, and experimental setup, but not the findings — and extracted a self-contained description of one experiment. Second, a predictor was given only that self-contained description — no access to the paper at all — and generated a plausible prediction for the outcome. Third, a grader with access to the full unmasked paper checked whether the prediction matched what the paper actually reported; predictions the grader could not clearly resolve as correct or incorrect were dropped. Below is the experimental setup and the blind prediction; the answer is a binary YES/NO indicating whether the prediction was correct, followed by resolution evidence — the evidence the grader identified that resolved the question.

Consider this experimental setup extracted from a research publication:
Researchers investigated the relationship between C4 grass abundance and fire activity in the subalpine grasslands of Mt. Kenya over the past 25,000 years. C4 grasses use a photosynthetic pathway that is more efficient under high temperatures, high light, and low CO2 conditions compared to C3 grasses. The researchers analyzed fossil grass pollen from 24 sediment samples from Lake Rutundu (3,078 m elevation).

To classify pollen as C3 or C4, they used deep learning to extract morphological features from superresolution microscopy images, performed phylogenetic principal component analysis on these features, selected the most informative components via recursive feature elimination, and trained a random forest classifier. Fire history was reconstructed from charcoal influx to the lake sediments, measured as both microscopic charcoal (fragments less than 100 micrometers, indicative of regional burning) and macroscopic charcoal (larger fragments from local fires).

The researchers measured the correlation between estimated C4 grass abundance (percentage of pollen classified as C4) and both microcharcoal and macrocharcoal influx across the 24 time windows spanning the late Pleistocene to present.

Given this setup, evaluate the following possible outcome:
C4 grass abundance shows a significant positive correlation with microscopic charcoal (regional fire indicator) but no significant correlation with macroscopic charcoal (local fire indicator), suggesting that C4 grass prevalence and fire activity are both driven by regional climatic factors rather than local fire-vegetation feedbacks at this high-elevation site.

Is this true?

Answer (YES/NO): NO